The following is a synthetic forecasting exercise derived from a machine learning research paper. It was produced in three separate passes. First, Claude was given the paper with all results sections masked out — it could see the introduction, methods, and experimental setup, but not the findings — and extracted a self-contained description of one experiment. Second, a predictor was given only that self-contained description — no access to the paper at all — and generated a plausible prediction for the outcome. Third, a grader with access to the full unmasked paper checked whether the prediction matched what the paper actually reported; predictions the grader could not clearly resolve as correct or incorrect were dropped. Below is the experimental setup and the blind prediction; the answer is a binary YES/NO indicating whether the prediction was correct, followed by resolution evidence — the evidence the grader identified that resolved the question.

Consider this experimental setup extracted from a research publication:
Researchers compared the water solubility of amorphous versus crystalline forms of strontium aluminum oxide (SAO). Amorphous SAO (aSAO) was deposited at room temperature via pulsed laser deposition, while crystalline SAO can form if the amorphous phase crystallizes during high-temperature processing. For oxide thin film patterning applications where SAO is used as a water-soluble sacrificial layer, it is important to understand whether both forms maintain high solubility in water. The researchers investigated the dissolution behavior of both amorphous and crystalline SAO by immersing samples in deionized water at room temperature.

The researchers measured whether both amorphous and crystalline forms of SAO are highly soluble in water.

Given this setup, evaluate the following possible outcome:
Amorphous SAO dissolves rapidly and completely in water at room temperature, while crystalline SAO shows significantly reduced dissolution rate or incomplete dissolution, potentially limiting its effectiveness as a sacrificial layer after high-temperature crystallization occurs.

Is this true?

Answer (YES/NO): NO